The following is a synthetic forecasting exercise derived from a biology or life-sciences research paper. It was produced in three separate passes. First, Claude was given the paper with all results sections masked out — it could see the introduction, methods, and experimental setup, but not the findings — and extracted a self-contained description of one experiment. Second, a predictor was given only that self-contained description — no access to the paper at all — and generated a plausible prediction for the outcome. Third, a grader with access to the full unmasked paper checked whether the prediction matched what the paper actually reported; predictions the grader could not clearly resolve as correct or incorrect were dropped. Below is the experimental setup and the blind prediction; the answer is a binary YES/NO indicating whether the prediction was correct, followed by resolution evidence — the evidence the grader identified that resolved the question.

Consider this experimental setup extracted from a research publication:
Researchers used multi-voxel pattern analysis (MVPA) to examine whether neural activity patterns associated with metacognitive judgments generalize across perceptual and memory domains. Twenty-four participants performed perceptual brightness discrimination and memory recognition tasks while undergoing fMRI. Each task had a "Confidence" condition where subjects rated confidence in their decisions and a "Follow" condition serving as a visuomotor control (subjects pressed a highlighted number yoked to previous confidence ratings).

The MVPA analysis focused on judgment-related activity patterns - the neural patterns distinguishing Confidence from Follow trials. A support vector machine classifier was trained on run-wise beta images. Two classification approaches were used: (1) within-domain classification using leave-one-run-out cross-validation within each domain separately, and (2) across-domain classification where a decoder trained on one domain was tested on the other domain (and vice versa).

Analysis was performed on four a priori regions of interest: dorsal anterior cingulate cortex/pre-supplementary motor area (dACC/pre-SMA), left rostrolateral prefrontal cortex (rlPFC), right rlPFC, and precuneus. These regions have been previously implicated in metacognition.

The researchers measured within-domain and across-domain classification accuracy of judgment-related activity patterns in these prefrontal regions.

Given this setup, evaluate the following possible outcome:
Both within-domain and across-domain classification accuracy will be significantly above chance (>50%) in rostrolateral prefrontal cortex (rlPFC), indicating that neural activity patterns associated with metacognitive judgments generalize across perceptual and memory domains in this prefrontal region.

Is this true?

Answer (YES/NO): NO